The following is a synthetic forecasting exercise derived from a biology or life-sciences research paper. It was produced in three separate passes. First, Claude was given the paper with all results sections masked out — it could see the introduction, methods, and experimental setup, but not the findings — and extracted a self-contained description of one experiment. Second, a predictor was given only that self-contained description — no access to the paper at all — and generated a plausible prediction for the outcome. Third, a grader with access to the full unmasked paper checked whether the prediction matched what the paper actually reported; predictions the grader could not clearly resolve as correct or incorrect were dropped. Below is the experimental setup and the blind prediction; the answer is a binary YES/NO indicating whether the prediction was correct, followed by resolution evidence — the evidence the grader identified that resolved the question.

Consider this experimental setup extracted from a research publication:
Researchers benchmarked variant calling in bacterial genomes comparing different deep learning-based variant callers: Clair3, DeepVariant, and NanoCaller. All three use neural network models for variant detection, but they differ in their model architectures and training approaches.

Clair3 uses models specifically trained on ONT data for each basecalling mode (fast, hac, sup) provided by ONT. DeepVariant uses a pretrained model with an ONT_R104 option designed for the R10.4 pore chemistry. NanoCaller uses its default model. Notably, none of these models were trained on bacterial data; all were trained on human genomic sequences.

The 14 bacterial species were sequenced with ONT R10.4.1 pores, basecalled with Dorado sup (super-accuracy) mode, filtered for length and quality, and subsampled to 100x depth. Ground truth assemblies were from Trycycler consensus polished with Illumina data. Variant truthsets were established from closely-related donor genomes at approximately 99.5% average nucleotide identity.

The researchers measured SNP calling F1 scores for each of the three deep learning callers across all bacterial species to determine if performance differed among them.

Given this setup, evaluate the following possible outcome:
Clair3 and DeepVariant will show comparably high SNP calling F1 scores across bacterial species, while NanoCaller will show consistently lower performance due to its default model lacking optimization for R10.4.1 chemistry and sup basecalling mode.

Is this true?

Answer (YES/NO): YES